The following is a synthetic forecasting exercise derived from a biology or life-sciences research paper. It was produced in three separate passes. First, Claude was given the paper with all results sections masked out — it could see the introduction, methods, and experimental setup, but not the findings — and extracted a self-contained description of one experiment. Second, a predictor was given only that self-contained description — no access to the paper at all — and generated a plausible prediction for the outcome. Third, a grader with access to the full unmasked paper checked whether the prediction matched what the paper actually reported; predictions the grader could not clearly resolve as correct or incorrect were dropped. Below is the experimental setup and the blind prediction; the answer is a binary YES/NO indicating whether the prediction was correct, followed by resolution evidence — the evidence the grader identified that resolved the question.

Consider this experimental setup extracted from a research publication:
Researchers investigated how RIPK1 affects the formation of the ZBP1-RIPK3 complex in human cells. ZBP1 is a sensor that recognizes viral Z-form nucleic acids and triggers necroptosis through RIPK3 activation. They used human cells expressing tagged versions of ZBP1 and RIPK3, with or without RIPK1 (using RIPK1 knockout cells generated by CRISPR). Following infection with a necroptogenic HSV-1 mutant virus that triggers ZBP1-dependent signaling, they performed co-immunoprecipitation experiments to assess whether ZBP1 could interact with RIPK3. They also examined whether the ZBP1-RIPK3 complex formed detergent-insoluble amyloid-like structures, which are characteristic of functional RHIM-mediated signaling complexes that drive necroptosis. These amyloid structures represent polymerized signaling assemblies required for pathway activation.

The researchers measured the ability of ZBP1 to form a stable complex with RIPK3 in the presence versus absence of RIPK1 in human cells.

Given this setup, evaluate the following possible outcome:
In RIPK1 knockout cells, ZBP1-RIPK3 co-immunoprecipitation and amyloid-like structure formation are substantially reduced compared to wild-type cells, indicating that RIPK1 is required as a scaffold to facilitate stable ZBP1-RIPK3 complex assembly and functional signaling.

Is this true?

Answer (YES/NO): YES